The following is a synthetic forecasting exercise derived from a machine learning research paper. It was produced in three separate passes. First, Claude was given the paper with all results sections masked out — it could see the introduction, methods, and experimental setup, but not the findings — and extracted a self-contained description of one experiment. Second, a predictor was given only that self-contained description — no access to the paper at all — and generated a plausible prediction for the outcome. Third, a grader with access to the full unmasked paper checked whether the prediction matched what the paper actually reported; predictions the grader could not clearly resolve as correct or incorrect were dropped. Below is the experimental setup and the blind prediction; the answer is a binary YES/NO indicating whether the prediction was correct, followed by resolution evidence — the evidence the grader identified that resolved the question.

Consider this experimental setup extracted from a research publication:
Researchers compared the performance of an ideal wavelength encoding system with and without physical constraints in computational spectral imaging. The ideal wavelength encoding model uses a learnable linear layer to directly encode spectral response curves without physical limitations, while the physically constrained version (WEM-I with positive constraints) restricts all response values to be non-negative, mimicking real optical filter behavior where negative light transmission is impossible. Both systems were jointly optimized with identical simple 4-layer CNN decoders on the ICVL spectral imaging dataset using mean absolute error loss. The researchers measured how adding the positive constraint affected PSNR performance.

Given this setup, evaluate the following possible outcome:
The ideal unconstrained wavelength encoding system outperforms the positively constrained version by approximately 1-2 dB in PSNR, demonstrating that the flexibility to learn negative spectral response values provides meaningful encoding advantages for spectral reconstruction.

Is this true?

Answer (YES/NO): YES